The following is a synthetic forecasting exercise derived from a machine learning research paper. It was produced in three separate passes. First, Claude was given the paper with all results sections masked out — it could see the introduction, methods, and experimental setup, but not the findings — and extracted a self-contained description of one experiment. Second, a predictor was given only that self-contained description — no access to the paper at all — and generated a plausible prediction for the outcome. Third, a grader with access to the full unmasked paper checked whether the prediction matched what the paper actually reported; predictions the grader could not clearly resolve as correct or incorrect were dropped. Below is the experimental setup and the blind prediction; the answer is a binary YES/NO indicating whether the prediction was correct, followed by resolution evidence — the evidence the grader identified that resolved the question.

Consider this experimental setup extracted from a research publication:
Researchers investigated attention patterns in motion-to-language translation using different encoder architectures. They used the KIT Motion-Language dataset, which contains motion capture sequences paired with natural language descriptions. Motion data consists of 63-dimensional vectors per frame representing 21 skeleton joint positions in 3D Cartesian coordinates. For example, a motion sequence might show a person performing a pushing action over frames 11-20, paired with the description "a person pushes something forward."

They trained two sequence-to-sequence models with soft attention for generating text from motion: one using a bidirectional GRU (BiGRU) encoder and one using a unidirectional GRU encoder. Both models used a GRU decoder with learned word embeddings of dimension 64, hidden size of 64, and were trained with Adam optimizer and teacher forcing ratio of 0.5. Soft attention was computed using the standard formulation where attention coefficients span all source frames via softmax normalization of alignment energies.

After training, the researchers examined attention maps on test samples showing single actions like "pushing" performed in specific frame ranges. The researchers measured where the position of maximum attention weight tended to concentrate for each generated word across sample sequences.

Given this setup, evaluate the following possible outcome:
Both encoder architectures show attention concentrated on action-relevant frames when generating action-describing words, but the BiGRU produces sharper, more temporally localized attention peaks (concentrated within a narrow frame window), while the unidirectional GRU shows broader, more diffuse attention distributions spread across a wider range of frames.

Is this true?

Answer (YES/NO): NO